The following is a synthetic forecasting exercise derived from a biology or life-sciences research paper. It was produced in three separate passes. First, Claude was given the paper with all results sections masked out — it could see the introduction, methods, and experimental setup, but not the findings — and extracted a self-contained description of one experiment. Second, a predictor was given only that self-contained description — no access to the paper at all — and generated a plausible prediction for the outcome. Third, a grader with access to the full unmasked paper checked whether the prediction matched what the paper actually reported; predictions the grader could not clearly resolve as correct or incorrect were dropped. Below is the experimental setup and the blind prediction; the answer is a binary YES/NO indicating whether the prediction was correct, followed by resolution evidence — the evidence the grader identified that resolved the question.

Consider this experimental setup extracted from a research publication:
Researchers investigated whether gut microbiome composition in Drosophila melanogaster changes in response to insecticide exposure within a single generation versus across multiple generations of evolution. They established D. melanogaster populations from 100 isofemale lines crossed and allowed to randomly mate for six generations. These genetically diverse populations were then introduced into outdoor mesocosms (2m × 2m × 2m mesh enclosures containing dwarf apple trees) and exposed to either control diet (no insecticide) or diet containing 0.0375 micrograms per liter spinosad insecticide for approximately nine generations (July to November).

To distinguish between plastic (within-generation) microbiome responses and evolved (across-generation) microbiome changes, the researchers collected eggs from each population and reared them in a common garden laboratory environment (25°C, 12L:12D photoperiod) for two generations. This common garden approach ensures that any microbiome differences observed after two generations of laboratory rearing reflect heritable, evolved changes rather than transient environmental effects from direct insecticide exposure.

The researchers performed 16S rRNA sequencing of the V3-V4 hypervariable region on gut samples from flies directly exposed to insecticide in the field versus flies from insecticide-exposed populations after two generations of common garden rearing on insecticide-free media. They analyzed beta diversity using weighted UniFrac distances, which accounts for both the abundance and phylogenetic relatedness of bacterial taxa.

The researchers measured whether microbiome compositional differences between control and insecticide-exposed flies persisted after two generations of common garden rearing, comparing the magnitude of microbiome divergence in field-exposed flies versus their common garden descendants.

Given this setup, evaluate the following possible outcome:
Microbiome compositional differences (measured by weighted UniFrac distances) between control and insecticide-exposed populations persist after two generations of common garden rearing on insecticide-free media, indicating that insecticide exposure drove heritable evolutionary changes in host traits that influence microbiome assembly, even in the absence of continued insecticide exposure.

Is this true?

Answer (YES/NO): NO